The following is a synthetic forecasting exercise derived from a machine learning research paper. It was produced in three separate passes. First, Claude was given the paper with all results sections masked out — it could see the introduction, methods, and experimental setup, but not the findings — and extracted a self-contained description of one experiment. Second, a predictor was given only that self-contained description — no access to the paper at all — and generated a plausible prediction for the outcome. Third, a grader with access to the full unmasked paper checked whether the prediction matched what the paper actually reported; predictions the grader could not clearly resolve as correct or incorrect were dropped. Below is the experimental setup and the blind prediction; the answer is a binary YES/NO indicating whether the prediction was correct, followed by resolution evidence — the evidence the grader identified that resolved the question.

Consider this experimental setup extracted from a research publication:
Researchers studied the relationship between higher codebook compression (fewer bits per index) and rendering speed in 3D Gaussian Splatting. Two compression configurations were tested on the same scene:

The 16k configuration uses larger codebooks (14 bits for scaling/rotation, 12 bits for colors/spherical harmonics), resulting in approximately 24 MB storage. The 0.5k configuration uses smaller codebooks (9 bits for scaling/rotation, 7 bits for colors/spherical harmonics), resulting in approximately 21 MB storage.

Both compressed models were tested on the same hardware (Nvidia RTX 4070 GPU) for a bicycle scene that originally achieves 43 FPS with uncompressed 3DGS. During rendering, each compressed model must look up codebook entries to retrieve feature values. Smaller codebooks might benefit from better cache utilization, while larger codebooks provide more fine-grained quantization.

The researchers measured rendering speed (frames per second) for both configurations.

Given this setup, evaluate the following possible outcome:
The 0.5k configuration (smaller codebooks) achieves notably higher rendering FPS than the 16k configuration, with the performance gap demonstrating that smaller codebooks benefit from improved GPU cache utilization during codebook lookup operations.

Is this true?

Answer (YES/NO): NO